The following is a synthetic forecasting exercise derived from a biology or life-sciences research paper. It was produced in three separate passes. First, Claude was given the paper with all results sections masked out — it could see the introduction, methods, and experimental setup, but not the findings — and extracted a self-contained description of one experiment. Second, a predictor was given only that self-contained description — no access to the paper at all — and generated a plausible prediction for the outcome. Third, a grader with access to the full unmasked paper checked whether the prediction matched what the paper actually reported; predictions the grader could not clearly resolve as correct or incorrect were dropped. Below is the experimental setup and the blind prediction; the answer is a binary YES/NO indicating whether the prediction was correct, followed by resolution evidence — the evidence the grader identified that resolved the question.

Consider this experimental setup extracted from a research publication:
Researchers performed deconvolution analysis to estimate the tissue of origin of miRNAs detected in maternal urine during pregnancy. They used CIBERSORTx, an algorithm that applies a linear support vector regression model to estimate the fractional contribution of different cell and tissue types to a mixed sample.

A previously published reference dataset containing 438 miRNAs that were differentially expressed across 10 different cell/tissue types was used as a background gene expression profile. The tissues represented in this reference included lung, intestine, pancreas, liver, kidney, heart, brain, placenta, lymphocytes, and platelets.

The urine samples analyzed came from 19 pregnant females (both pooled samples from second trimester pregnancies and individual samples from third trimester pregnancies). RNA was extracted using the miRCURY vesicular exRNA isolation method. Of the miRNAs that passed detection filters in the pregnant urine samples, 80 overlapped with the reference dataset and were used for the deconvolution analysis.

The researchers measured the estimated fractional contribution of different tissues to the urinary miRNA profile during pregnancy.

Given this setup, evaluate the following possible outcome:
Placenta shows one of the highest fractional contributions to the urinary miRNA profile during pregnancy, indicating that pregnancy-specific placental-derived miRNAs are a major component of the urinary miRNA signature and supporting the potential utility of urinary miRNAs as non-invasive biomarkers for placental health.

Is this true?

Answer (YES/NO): NO